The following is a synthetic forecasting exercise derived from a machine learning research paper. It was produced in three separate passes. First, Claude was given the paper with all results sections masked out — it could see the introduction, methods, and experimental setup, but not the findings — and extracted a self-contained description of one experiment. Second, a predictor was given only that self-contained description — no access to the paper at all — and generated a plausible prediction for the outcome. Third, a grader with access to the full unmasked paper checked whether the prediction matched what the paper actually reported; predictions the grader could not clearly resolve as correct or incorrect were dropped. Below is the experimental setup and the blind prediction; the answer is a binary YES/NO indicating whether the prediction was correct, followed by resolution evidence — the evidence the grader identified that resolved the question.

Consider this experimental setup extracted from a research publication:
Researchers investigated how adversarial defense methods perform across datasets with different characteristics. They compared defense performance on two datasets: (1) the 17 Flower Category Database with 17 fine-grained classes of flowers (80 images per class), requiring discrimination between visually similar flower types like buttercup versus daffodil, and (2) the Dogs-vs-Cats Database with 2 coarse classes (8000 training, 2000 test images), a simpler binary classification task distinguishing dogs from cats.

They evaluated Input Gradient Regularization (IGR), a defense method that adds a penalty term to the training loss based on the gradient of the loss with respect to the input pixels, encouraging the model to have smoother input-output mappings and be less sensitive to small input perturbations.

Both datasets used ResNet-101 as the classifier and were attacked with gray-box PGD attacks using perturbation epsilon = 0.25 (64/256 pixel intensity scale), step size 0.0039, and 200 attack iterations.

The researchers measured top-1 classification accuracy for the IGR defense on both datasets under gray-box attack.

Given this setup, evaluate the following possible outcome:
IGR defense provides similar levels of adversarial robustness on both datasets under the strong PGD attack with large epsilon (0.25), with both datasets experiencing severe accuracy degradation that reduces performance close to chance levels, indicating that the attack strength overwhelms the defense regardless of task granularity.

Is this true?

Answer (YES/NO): NO